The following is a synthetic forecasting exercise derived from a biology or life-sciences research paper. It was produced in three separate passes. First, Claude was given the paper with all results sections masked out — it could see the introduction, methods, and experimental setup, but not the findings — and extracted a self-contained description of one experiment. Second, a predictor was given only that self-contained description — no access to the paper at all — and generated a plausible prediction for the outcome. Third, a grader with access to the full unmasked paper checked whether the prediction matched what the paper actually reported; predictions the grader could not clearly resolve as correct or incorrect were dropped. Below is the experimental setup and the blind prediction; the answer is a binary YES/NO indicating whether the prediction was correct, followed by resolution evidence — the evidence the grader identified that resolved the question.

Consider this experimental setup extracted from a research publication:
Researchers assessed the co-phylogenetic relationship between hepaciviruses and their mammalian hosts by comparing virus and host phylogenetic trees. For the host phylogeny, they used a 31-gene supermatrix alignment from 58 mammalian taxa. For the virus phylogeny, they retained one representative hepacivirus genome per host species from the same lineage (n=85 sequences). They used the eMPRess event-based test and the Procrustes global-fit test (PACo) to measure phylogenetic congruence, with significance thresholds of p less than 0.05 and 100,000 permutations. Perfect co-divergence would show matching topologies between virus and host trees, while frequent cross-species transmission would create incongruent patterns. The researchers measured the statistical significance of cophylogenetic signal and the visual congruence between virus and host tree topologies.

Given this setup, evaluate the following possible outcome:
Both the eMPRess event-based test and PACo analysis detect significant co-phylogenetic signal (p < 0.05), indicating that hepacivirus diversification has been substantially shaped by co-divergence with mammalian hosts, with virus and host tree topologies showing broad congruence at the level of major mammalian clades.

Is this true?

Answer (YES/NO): NO